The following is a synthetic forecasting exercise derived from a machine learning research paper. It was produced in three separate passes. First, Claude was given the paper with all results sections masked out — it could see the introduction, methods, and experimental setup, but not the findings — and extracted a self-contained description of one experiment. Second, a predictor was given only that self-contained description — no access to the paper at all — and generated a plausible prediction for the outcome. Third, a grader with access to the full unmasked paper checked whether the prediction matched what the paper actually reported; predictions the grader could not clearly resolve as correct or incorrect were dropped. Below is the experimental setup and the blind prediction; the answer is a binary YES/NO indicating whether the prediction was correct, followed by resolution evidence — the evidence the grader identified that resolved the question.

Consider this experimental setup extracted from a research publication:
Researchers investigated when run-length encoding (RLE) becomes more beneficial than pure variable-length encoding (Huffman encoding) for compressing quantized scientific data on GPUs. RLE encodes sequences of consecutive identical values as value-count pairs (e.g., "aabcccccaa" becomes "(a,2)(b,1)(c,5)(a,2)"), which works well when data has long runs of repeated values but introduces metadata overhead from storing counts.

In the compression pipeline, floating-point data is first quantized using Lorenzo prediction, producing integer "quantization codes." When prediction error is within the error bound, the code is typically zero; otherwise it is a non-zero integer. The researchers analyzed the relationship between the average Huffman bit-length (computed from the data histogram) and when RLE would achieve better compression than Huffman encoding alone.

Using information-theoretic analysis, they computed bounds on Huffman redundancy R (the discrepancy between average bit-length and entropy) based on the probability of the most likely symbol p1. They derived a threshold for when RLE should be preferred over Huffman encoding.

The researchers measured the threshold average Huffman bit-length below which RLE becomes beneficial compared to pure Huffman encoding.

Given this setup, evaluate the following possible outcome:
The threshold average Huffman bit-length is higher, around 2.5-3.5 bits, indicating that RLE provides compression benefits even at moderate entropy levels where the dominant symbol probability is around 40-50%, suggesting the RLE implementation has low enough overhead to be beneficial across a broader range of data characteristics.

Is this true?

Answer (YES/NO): NO